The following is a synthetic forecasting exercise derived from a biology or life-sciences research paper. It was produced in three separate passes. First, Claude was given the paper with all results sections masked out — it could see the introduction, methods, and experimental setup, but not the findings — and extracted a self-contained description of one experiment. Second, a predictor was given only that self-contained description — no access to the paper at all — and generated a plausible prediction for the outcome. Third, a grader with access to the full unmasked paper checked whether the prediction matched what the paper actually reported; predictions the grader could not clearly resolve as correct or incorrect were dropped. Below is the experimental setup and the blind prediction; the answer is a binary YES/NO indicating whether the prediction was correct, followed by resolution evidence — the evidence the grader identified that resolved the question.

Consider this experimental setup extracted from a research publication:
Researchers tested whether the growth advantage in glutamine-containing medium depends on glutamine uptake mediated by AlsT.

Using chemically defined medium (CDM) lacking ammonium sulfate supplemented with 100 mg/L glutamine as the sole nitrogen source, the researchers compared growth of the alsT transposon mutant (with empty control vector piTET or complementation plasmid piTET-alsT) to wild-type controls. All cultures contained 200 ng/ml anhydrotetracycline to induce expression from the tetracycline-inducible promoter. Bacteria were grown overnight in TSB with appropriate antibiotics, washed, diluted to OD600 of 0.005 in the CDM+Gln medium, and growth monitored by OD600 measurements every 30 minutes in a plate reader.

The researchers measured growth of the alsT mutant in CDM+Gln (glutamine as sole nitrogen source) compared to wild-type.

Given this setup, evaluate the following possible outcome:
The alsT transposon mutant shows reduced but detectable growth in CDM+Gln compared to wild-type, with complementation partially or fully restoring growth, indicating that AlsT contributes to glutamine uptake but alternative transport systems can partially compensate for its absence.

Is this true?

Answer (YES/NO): NO